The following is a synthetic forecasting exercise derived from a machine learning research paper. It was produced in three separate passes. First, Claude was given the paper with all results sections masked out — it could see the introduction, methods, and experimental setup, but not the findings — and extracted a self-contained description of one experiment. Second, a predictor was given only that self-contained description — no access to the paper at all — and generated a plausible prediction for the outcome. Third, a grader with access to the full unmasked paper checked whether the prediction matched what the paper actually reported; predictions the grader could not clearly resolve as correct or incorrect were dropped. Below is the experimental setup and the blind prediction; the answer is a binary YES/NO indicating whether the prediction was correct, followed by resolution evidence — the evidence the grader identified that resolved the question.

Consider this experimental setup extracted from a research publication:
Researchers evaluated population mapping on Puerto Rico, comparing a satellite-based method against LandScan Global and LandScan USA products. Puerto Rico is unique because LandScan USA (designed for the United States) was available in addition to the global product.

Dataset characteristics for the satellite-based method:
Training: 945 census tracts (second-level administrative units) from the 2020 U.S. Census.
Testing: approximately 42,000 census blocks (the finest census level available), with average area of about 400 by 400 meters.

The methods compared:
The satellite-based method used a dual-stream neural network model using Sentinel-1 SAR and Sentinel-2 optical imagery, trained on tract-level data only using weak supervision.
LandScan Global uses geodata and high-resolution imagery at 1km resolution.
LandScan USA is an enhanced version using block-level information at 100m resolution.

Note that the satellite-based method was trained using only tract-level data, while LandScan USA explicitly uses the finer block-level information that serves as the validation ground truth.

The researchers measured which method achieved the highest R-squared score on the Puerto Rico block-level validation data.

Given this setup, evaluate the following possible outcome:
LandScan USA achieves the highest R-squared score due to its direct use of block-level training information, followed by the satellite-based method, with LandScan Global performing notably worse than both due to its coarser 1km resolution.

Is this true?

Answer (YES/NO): NO